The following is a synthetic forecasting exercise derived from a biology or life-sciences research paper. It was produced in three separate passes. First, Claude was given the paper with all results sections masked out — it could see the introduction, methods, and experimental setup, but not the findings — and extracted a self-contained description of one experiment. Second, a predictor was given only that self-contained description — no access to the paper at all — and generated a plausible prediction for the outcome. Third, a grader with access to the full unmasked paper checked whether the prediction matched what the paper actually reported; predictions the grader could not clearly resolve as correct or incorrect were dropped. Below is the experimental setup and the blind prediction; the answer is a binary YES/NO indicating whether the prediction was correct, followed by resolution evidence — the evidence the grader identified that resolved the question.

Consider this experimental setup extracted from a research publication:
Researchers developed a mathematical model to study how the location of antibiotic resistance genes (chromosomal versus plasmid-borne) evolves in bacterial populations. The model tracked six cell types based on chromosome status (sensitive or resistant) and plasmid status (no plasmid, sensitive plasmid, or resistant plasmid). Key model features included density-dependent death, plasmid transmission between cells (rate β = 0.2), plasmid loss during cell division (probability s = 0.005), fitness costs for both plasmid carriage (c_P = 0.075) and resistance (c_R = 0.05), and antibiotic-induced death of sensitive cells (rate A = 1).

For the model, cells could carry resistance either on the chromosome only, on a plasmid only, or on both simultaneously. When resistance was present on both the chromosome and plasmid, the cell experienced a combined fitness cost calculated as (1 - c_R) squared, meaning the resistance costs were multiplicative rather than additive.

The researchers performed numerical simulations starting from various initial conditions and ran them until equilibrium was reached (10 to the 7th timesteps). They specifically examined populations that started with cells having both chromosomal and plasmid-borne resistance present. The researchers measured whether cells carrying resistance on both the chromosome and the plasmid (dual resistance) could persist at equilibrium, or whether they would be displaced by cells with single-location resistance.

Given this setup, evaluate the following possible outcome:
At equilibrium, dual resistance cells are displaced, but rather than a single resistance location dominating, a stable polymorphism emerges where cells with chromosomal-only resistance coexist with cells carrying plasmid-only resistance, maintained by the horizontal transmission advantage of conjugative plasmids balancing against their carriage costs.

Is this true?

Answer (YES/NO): NO